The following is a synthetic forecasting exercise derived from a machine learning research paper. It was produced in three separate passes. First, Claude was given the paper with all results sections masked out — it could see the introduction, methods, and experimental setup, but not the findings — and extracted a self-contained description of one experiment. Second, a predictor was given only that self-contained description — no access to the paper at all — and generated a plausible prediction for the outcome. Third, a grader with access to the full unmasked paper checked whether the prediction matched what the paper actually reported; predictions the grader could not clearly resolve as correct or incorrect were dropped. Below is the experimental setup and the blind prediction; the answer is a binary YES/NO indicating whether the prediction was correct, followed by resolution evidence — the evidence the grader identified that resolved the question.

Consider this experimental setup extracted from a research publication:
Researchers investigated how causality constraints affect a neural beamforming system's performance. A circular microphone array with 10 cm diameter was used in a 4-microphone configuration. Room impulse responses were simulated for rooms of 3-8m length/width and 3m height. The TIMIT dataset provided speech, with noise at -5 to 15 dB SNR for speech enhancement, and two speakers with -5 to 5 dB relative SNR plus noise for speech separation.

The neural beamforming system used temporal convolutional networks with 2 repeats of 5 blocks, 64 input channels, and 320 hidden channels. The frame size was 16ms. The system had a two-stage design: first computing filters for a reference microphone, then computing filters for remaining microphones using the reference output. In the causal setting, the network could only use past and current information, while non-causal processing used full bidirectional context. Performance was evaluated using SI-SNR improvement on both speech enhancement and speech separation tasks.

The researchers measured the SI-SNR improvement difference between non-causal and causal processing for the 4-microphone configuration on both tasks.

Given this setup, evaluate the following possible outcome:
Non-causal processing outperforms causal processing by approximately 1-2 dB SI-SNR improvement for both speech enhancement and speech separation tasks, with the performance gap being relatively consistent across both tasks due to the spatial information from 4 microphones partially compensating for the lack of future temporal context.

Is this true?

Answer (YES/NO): NO